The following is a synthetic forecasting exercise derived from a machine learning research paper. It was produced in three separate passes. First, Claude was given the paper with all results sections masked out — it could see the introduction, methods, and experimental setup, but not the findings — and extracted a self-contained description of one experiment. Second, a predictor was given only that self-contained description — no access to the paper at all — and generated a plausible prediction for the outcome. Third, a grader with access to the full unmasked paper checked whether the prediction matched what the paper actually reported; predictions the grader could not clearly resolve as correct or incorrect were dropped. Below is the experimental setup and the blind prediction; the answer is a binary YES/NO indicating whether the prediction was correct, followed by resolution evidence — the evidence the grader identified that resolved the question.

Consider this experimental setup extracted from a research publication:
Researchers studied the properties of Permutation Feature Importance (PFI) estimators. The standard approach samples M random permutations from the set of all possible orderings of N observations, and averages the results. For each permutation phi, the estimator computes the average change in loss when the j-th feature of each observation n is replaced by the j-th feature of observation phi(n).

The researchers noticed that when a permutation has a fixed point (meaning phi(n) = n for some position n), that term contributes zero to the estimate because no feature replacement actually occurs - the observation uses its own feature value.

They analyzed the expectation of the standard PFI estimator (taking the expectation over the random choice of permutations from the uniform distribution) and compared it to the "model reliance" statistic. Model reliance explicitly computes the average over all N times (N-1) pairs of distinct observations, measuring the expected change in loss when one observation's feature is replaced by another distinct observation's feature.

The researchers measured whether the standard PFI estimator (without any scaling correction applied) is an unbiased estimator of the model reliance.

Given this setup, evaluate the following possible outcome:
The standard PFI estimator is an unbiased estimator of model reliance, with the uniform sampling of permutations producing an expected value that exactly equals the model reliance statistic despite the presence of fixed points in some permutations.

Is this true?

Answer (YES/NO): NO